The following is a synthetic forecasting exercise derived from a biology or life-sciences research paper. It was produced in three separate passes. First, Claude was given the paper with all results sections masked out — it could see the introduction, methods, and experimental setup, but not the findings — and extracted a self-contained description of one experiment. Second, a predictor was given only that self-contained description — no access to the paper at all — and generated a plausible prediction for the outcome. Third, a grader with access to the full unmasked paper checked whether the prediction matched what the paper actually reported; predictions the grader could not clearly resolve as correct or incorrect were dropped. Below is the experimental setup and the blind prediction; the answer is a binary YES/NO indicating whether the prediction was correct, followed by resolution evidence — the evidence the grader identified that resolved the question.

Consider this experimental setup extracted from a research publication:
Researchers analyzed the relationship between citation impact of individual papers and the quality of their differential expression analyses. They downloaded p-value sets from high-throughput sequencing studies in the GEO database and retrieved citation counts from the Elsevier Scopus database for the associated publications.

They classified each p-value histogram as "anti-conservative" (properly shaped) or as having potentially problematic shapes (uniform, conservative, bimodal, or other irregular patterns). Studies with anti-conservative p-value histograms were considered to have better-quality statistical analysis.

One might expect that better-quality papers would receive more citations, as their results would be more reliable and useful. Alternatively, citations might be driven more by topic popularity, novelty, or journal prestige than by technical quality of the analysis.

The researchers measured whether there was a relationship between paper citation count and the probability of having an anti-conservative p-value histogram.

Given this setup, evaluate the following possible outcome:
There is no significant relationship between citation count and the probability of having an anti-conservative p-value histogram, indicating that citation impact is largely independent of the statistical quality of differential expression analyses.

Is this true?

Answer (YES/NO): YES